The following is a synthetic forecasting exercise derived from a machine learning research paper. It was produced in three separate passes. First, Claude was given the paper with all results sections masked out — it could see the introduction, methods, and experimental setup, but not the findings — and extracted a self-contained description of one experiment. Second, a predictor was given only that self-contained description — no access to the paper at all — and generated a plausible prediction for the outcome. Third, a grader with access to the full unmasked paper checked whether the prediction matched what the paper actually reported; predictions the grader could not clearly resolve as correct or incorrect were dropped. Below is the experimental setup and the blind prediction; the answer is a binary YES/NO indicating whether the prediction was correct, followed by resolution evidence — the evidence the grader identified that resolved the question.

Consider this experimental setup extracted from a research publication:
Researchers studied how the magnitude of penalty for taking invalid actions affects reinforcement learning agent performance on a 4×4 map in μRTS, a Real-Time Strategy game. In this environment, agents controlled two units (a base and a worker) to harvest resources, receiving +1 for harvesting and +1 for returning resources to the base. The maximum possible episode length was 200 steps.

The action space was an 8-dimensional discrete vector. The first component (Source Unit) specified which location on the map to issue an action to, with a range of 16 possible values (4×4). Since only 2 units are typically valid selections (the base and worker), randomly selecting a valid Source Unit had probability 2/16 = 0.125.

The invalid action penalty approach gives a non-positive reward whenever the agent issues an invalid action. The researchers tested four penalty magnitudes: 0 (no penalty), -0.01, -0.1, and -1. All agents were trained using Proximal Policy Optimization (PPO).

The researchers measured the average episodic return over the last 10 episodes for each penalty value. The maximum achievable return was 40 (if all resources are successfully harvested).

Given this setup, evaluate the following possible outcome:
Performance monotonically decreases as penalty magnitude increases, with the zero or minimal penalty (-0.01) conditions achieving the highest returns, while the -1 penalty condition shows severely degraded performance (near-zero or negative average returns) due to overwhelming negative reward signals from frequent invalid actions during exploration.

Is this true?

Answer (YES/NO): NO